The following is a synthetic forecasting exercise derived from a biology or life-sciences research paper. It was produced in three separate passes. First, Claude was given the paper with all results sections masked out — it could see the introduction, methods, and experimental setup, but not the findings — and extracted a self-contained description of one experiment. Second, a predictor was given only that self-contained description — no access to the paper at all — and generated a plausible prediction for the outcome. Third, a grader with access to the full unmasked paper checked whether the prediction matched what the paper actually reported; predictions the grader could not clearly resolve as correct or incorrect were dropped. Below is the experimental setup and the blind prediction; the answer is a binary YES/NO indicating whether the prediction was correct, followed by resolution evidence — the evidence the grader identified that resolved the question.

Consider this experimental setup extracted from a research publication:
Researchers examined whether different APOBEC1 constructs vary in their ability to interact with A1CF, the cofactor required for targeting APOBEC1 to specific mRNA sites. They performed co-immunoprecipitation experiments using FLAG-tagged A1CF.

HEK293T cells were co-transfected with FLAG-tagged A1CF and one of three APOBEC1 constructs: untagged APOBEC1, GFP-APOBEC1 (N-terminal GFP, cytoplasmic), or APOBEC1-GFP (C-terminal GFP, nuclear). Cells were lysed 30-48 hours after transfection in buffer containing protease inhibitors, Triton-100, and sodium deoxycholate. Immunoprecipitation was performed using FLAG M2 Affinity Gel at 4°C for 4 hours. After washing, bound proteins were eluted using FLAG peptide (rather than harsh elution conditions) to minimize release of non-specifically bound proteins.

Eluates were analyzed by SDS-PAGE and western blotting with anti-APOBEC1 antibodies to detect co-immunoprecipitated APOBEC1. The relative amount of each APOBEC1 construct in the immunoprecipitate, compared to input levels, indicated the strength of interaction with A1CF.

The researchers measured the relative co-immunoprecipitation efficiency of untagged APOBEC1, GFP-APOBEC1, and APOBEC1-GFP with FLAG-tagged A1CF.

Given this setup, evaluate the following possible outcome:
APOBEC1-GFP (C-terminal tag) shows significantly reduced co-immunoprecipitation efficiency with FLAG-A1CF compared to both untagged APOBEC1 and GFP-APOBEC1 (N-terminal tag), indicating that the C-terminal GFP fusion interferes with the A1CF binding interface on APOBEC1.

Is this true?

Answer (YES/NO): YES